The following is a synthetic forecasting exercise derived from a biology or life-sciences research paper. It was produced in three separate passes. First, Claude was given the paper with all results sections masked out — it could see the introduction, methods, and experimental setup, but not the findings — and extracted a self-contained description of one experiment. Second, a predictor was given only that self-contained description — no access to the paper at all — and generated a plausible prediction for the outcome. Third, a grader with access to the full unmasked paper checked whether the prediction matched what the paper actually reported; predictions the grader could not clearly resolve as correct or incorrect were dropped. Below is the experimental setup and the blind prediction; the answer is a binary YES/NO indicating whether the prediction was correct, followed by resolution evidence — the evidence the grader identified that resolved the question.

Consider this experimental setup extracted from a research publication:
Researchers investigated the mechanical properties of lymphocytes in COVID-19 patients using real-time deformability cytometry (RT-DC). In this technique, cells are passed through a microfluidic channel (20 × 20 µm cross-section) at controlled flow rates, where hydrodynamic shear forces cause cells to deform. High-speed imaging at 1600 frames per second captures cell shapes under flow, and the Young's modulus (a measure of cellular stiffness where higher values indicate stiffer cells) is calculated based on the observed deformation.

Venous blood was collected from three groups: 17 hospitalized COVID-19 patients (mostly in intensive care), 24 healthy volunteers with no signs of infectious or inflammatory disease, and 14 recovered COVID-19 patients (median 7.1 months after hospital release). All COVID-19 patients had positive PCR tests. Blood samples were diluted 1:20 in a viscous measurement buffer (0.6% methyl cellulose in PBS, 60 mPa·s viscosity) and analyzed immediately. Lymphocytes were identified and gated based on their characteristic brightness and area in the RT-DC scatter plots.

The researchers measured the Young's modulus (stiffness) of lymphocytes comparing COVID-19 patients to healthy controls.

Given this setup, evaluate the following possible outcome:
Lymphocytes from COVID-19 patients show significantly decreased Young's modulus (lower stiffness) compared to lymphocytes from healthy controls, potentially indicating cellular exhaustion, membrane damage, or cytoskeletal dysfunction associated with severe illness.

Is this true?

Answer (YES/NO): YES